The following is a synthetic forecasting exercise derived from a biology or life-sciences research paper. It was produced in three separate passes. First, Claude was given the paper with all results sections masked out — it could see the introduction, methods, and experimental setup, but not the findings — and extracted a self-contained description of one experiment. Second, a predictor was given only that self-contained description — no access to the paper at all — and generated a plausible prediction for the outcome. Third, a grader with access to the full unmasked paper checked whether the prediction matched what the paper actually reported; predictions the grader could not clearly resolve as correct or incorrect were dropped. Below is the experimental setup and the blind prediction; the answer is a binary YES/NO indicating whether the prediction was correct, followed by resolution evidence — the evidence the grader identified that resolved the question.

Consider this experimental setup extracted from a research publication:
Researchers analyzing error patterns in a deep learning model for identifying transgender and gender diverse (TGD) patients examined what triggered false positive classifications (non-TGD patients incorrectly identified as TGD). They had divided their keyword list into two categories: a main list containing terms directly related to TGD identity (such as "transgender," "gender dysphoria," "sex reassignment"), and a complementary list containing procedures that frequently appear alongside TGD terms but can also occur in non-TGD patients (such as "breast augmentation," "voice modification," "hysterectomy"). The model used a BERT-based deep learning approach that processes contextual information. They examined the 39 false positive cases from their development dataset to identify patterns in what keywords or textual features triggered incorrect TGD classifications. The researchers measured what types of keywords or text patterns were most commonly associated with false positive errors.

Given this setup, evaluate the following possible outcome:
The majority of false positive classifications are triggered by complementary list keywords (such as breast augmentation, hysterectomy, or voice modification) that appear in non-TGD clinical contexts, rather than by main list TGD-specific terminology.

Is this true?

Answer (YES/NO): YES